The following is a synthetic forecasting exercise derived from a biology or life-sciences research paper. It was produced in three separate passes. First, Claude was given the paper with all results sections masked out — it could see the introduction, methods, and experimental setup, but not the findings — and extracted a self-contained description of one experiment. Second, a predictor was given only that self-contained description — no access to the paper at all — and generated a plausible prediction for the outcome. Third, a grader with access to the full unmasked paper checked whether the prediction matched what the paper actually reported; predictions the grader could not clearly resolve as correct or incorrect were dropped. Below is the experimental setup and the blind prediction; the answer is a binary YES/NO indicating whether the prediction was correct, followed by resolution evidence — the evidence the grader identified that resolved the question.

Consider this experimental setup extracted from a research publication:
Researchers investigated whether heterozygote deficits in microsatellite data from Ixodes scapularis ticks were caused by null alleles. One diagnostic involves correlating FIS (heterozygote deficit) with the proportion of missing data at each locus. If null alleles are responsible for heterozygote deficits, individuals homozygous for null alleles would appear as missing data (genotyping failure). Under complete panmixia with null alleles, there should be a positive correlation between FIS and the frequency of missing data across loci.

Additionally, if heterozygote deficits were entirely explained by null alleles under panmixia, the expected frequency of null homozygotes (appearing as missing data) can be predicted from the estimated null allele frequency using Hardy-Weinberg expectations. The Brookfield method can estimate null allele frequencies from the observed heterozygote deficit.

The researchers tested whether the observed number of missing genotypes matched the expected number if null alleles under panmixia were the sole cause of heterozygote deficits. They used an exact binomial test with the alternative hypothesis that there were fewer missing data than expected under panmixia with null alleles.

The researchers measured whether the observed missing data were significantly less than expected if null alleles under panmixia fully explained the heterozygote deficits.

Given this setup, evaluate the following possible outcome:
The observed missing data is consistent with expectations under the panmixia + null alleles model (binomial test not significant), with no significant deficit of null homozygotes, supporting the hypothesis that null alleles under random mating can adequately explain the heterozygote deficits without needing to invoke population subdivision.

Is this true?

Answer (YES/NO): NO